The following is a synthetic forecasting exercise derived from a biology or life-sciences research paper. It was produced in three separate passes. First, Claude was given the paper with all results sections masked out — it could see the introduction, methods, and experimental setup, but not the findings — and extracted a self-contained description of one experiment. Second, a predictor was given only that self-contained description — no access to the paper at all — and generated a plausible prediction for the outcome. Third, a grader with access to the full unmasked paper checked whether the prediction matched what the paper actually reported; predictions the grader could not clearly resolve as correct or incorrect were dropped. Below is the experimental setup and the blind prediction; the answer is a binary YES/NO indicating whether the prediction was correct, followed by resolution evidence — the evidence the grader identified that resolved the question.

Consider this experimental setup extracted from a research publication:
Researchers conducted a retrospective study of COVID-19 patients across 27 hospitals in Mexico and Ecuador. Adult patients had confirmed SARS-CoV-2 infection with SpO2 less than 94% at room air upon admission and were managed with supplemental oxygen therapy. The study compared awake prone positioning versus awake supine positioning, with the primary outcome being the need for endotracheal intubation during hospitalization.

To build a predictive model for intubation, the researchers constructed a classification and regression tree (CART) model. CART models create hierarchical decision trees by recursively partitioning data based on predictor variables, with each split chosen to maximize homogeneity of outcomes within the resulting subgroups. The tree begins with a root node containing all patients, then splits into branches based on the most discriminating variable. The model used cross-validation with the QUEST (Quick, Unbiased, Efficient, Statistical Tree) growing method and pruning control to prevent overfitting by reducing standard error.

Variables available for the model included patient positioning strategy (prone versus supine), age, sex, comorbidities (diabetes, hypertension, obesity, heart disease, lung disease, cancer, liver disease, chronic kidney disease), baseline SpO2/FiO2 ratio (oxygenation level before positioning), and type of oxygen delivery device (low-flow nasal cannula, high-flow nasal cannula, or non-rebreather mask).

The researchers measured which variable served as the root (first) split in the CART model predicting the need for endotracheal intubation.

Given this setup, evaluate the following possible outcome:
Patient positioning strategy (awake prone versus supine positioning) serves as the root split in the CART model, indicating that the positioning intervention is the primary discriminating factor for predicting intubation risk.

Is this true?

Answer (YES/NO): NO